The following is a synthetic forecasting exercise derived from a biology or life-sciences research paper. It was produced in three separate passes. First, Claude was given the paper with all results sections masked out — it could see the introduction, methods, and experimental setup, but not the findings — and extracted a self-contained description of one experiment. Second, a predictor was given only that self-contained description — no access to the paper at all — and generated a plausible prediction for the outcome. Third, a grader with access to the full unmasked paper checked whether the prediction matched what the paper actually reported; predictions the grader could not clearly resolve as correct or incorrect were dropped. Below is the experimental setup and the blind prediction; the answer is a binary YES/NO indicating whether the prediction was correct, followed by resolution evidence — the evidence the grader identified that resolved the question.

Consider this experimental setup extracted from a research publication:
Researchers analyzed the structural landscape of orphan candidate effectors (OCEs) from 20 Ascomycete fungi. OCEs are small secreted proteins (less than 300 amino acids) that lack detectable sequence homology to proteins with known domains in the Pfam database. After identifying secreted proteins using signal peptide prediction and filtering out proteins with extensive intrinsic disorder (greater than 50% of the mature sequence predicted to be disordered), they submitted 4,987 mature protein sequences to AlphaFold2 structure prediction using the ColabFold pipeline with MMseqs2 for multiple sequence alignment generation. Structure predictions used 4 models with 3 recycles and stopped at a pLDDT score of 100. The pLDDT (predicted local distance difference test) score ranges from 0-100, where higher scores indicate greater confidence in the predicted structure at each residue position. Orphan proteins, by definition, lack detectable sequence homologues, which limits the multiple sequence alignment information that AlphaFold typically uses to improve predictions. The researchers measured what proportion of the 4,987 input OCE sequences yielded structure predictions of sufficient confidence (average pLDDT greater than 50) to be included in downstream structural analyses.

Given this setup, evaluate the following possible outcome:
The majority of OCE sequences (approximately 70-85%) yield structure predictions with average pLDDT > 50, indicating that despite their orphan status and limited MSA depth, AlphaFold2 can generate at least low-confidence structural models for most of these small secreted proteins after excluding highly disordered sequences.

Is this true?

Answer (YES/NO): YES